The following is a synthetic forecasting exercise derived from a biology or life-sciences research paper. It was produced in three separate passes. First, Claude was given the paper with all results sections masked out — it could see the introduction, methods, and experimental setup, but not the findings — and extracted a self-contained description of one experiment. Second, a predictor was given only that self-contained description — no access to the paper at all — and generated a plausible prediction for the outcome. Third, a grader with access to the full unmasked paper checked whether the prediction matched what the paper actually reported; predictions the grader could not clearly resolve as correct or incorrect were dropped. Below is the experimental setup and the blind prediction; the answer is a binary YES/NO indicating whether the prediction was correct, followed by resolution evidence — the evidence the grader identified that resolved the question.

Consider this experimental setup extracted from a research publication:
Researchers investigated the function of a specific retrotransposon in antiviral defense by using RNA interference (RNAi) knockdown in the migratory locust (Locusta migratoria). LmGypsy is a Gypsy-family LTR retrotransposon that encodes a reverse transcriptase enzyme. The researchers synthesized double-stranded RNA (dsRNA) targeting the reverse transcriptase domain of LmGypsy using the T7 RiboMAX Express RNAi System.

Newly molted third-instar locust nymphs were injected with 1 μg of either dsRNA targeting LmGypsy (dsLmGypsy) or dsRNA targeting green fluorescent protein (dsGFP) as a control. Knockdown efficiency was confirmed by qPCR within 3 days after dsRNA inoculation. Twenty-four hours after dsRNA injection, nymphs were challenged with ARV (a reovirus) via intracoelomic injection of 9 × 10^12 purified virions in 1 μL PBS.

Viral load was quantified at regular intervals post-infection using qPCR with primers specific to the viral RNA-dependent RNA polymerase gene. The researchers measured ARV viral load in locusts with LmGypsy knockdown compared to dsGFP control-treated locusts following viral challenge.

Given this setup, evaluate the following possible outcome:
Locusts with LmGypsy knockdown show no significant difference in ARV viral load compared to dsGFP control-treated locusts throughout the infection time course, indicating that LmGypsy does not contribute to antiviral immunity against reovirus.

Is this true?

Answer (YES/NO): NO